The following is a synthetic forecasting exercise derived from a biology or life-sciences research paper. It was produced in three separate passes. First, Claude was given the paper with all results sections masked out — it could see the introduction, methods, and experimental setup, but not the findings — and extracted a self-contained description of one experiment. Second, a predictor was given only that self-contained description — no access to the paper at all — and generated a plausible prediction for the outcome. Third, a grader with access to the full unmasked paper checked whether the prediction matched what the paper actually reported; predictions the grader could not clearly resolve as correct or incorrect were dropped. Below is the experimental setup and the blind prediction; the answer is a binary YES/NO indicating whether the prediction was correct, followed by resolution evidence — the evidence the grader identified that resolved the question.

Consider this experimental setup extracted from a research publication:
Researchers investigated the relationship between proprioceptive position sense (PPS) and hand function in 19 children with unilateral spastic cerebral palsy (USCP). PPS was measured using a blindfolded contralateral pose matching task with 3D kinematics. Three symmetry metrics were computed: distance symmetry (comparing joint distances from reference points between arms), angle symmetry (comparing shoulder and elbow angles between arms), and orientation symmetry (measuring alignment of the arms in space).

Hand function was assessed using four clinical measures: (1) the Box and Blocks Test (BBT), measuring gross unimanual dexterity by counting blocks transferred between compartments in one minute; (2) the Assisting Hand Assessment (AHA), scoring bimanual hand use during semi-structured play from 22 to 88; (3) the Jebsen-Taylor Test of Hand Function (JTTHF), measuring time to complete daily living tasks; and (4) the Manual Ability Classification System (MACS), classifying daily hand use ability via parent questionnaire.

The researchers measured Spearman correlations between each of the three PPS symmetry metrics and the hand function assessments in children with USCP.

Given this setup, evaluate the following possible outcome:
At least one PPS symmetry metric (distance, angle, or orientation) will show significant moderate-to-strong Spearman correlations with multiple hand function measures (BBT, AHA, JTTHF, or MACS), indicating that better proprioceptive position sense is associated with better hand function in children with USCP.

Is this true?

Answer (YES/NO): YES